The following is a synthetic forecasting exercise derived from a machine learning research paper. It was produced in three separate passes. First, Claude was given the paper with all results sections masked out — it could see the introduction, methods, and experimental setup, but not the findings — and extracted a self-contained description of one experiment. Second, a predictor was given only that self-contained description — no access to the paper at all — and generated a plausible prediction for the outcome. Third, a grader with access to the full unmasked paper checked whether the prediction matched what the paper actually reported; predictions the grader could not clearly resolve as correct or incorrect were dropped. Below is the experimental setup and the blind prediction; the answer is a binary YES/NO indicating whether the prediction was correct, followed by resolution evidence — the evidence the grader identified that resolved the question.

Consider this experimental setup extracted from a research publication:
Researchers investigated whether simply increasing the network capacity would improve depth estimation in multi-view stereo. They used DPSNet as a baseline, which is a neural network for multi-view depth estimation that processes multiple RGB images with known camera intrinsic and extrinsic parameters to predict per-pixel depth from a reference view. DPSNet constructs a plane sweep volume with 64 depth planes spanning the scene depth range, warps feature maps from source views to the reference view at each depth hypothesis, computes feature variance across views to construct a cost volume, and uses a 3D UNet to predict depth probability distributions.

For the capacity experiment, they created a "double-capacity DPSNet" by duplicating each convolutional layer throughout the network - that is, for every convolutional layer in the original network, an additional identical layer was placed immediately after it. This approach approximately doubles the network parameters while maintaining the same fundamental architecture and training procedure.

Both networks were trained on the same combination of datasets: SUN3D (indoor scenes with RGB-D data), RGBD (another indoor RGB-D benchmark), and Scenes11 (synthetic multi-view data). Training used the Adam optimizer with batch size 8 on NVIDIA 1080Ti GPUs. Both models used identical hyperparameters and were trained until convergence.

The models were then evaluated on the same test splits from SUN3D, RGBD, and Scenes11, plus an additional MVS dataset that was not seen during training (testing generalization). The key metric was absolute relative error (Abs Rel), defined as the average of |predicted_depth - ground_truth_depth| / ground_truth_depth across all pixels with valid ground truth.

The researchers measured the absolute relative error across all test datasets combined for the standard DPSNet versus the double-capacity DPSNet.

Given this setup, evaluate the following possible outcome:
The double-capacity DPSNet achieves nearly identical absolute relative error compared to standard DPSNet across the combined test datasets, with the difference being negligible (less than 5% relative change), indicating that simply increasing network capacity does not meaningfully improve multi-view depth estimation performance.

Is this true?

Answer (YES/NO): YES